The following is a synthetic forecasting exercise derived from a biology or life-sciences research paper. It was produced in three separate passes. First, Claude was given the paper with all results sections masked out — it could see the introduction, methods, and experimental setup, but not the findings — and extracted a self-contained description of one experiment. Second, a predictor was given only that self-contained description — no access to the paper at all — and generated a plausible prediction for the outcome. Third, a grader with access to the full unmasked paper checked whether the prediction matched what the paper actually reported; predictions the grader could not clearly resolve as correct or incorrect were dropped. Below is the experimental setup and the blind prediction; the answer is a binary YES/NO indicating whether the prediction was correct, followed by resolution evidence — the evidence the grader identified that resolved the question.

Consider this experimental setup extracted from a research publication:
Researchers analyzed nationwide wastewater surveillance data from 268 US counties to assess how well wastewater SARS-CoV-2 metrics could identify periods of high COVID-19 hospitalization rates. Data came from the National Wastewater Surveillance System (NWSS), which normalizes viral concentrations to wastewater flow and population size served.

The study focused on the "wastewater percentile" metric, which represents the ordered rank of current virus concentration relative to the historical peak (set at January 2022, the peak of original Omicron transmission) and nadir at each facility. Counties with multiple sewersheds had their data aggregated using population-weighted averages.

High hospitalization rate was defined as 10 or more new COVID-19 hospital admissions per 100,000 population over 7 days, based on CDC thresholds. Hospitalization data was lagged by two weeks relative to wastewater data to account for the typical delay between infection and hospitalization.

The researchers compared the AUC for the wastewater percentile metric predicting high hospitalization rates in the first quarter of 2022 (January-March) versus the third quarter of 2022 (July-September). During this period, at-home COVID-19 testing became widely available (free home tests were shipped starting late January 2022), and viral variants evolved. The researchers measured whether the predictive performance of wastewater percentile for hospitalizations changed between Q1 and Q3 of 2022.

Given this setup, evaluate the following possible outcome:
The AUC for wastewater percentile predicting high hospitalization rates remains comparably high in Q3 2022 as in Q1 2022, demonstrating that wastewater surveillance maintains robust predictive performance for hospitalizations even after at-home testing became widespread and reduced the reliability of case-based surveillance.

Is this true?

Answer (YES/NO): NO